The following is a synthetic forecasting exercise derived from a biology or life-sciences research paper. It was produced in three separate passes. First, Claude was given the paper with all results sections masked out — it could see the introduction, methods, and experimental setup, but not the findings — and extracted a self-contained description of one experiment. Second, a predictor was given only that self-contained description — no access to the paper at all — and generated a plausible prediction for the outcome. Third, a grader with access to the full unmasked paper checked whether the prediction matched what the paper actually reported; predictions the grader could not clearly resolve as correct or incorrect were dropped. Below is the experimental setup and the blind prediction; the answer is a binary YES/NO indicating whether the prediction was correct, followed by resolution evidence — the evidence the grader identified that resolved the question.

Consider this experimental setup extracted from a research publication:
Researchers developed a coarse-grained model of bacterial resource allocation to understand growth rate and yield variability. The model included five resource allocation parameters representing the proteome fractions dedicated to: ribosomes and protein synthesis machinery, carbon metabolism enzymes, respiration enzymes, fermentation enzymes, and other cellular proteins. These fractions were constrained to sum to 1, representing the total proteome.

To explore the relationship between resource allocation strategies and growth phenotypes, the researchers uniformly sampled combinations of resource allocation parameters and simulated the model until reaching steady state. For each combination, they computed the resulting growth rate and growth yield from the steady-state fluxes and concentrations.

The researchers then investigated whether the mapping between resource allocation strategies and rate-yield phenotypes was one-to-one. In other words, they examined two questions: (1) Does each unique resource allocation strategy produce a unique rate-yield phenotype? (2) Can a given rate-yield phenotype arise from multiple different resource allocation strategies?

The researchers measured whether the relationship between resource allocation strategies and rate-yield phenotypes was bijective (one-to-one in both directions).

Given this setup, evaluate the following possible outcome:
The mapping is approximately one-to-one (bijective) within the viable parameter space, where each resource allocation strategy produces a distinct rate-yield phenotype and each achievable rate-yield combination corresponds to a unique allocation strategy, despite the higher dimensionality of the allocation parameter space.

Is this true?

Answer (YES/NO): NO